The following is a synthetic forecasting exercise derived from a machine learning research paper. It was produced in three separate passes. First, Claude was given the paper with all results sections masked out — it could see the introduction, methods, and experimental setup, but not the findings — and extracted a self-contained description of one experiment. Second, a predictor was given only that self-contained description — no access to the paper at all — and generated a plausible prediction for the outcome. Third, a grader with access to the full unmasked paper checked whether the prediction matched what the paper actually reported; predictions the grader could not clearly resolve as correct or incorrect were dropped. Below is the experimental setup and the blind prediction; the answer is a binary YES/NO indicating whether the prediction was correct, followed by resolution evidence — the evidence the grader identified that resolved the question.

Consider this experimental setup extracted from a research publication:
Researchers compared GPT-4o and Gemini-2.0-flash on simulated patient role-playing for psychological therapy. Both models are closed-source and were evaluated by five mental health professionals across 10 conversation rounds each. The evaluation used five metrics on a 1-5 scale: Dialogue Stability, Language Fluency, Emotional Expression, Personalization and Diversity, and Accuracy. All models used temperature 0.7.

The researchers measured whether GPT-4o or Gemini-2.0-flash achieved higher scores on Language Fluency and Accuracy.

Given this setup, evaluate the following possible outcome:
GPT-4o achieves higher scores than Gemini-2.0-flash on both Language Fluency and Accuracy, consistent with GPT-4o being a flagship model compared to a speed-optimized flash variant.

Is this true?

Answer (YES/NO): YES